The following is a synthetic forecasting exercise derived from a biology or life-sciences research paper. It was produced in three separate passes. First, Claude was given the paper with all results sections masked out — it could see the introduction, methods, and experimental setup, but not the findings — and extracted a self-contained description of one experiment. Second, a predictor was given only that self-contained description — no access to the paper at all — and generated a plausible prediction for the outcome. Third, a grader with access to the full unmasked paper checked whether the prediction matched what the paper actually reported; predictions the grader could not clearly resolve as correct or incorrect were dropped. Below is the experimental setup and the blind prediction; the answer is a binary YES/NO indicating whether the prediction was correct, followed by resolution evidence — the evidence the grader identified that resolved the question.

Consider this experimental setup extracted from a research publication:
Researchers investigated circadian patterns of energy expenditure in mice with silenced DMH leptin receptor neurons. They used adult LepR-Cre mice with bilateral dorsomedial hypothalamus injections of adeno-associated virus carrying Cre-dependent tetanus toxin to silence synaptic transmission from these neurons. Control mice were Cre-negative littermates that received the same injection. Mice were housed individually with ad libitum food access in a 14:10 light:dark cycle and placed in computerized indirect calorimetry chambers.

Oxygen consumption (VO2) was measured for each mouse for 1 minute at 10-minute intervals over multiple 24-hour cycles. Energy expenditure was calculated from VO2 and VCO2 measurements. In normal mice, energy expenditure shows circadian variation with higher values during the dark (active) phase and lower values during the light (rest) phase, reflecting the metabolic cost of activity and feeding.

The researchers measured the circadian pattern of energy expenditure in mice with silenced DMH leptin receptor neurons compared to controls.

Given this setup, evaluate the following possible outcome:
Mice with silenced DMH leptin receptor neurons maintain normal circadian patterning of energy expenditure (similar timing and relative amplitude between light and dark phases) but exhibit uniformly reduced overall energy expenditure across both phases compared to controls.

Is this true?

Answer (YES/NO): NO